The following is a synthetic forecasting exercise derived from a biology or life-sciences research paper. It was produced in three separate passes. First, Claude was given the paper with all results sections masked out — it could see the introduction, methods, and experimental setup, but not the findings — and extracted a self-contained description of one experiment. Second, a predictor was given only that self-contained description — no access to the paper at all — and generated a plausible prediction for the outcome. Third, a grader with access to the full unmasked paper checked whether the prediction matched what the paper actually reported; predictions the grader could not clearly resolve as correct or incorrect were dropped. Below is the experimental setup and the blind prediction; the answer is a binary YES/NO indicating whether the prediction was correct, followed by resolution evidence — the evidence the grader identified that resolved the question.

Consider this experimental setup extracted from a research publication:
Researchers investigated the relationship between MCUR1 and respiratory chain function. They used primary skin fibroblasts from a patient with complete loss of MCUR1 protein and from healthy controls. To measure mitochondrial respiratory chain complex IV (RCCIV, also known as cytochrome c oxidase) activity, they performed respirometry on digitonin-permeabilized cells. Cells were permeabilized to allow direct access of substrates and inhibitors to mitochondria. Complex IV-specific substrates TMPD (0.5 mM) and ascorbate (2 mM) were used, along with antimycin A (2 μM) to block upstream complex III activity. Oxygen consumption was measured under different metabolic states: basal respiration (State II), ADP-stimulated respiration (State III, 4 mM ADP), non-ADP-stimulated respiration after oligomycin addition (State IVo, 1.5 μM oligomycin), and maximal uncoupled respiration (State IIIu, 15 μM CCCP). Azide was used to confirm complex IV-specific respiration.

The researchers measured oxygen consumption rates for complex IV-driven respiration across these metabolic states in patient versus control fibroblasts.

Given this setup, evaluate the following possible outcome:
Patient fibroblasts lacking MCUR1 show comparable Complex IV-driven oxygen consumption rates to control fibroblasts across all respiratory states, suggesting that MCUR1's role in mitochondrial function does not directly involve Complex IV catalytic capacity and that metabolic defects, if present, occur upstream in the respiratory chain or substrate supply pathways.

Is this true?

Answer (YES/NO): YES